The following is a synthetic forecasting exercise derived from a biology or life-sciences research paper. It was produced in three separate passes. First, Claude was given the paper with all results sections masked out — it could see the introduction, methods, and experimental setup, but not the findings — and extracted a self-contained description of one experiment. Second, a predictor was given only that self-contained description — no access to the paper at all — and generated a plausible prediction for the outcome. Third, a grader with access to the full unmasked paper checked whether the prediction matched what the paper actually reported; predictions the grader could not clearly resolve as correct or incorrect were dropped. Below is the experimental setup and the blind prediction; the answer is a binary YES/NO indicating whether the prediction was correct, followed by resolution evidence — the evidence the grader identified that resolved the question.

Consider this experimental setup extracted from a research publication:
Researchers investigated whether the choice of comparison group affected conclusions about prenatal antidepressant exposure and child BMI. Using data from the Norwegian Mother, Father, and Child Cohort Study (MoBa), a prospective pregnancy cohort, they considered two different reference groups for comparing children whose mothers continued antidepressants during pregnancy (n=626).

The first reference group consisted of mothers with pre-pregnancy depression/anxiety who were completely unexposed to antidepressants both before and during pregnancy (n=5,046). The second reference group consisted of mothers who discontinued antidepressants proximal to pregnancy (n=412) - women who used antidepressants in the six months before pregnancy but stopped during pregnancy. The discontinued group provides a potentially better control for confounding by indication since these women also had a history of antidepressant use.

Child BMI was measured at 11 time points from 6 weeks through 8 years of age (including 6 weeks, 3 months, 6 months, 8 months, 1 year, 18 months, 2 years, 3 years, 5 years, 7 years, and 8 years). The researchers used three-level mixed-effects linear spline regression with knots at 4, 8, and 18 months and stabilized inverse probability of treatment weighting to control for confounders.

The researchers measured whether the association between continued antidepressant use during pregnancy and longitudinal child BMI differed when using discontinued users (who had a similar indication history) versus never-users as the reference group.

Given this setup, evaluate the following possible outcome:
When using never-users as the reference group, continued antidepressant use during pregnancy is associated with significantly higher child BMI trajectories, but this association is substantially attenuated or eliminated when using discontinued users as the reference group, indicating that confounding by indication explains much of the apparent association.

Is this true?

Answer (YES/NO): NO